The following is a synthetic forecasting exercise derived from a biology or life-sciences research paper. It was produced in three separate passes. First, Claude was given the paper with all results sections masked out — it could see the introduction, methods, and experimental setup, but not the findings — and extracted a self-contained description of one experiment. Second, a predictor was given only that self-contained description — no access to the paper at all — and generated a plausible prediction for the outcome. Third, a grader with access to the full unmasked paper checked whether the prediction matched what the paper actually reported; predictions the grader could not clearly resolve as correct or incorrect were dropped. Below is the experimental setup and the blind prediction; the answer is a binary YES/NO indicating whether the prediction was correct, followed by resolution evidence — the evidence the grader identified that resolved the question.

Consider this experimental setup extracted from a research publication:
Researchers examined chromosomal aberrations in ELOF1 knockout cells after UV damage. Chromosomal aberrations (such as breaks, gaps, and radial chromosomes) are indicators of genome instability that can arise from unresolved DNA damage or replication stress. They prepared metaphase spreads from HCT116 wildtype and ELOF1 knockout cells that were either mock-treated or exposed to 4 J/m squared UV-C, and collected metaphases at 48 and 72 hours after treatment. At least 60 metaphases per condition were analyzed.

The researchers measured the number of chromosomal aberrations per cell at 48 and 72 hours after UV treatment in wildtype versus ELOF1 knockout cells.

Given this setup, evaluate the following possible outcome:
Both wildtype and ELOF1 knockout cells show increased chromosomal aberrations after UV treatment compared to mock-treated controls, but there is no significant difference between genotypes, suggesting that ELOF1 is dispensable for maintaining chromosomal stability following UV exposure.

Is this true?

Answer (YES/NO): NO